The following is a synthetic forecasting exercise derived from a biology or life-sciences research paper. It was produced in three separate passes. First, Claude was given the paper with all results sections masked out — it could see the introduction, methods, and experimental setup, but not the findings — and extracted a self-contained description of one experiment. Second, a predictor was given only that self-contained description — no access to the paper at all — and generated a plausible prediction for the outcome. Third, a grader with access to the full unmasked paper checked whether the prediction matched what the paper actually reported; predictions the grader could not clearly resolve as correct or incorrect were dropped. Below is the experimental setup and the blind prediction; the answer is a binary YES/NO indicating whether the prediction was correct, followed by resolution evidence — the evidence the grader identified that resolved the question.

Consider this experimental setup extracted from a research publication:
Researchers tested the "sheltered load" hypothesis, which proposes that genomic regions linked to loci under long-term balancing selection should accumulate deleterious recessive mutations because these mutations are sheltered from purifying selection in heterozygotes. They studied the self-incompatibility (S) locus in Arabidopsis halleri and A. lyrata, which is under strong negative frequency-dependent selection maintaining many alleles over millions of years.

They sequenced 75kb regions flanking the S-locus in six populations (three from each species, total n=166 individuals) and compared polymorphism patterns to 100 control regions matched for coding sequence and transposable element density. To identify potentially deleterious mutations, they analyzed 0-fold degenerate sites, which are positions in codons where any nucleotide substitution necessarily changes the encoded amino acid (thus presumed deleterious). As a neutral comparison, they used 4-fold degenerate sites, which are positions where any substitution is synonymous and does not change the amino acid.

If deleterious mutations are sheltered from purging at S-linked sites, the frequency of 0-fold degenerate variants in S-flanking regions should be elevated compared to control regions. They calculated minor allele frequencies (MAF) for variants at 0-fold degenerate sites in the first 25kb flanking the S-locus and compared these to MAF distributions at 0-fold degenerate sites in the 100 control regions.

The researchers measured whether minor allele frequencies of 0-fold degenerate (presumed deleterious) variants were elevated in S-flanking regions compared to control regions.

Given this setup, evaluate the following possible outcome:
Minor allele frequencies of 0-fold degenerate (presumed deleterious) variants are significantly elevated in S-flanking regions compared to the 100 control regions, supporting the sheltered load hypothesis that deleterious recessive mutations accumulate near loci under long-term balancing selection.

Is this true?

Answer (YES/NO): NO